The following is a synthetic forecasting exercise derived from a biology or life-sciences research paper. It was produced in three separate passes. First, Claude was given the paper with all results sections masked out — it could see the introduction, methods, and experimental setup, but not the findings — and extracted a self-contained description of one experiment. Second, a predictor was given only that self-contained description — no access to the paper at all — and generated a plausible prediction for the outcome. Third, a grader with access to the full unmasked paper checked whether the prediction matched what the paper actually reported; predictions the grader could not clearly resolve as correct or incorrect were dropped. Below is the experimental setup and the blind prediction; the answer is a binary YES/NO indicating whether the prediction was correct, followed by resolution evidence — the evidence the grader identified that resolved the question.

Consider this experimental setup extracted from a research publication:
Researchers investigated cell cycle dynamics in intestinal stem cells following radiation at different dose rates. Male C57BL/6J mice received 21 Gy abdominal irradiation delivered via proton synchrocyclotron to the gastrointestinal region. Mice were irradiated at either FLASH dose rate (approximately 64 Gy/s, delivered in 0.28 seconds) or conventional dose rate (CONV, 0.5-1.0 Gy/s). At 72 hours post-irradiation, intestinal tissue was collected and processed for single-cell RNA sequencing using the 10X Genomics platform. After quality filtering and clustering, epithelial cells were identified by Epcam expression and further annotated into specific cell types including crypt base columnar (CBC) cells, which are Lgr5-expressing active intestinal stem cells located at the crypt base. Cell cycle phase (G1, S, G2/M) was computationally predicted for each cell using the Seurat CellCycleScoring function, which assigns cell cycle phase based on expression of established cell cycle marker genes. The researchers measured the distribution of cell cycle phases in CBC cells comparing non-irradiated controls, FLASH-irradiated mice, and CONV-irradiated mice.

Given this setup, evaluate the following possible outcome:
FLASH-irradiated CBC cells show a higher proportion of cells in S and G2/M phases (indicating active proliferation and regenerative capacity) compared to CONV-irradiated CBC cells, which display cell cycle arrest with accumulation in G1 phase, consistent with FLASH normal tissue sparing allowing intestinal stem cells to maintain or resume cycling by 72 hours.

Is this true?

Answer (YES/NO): NO